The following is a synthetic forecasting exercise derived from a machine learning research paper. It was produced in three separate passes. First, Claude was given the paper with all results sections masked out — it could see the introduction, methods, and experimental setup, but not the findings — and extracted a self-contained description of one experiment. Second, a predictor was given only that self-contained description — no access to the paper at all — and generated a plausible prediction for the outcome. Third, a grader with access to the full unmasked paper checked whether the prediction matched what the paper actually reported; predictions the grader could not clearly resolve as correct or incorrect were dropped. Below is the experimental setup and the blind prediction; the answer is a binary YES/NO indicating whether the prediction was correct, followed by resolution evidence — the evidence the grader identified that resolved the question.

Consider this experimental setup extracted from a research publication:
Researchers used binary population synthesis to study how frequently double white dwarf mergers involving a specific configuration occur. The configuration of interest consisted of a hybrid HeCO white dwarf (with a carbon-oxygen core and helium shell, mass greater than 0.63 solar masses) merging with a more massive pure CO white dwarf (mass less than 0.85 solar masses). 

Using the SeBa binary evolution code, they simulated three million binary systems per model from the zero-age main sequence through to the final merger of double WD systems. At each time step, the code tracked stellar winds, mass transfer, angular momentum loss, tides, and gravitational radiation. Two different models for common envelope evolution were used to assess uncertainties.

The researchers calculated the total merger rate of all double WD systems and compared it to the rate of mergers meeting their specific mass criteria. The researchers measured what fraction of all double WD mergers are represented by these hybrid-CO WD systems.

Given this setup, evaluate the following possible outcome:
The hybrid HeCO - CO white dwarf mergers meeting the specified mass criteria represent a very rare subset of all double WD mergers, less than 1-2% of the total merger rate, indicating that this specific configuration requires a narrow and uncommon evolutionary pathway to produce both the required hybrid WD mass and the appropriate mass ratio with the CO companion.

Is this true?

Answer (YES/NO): NO